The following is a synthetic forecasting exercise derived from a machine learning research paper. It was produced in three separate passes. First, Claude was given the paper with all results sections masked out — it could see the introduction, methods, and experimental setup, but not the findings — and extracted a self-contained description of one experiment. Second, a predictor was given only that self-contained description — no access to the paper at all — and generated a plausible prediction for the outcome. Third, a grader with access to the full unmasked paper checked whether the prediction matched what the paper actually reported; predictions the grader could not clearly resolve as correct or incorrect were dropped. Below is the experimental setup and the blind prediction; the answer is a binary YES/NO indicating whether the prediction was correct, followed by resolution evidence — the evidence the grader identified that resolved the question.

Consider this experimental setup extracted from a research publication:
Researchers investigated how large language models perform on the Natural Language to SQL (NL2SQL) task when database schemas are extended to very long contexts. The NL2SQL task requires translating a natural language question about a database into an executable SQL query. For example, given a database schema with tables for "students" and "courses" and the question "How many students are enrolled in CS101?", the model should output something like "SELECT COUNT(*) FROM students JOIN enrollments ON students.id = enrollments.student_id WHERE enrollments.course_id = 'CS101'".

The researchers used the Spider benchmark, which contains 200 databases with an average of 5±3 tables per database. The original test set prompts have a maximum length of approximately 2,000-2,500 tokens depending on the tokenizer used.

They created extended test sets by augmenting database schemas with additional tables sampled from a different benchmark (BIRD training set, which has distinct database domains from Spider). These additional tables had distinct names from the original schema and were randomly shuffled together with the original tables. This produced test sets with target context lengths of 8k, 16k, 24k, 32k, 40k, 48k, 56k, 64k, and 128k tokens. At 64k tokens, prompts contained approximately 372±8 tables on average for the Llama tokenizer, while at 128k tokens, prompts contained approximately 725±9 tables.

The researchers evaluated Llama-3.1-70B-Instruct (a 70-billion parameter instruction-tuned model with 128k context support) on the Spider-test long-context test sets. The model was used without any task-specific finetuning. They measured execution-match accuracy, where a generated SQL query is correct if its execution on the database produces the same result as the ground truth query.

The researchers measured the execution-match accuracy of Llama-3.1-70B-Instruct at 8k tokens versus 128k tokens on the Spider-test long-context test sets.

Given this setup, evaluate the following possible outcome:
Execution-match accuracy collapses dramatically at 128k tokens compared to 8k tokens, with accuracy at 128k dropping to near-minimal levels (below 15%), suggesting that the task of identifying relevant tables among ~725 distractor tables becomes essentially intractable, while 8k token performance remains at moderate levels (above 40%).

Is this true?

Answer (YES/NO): NO